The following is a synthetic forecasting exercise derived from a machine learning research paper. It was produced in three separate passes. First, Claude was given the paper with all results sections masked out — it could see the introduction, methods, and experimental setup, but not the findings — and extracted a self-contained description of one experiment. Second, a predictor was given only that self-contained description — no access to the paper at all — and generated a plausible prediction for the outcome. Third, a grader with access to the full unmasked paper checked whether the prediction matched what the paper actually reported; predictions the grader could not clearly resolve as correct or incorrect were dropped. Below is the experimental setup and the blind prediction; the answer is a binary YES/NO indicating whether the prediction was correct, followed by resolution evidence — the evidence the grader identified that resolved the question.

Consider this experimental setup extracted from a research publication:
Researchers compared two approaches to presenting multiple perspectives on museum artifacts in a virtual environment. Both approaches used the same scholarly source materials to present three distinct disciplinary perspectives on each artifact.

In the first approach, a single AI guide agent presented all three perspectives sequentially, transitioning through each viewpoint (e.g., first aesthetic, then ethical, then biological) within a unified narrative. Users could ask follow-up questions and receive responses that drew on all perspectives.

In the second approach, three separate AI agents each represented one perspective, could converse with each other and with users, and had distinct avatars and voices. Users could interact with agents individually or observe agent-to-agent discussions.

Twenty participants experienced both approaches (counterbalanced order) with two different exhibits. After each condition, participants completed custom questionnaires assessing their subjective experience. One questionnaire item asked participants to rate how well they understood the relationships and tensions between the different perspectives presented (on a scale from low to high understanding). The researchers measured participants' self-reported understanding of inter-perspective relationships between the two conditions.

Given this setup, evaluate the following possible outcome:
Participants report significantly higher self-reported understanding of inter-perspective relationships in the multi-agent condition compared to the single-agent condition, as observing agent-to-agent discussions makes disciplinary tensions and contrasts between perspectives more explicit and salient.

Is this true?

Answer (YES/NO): YES